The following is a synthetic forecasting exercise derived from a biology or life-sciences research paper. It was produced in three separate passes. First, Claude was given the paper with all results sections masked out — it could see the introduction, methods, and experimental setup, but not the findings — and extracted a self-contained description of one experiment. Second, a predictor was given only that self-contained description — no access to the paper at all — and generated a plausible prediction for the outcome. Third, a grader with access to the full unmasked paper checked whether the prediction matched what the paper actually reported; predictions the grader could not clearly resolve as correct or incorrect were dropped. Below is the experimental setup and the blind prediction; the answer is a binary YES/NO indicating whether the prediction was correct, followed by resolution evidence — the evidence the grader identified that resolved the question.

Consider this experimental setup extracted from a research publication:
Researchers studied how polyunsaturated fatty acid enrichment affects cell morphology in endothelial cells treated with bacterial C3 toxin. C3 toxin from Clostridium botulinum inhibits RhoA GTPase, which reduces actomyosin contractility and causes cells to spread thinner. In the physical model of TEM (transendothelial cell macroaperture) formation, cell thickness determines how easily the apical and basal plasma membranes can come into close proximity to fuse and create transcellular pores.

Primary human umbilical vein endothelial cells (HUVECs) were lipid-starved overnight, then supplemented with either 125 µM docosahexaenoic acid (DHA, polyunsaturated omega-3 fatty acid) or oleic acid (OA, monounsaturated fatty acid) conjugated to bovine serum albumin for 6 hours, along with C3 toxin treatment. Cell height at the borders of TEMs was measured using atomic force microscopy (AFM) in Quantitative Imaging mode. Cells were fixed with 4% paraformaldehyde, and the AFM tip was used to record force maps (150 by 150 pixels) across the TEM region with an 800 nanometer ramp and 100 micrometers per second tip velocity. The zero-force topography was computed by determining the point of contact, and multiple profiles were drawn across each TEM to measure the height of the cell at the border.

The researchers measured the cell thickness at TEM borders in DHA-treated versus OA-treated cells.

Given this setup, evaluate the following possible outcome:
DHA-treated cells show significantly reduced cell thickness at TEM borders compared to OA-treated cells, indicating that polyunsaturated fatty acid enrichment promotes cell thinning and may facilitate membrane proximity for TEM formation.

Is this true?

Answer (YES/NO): YES